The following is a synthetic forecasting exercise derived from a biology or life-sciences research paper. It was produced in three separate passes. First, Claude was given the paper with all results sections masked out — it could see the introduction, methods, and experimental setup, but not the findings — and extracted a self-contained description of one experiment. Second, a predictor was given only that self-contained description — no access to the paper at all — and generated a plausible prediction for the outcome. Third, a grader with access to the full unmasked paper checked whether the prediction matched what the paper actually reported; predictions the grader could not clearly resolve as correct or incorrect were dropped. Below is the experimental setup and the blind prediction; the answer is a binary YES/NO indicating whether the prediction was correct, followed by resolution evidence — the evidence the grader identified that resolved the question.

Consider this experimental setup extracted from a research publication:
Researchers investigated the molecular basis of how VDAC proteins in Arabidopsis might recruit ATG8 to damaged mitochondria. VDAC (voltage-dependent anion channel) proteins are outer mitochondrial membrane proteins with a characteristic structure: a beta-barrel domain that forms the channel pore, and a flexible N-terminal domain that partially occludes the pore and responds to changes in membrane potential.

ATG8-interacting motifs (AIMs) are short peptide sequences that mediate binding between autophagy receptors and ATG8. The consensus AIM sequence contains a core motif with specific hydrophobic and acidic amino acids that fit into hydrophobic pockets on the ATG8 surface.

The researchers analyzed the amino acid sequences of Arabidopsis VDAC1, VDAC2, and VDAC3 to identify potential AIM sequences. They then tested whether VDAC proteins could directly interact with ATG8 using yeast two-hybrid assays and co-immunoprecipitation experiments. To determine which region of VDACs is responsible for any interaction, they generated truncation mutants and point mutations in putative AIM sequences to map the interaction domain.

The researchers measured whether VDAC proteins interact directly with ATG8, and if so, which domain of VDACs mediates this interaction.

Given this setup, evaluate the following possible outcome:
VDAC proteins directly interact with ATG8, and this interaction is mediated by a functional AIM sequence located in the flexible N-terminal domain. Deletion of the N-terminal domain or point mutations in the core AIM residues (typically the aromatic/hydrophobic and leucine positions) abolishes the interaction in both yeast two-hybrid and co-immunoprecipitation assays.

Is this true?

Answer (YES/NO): YES